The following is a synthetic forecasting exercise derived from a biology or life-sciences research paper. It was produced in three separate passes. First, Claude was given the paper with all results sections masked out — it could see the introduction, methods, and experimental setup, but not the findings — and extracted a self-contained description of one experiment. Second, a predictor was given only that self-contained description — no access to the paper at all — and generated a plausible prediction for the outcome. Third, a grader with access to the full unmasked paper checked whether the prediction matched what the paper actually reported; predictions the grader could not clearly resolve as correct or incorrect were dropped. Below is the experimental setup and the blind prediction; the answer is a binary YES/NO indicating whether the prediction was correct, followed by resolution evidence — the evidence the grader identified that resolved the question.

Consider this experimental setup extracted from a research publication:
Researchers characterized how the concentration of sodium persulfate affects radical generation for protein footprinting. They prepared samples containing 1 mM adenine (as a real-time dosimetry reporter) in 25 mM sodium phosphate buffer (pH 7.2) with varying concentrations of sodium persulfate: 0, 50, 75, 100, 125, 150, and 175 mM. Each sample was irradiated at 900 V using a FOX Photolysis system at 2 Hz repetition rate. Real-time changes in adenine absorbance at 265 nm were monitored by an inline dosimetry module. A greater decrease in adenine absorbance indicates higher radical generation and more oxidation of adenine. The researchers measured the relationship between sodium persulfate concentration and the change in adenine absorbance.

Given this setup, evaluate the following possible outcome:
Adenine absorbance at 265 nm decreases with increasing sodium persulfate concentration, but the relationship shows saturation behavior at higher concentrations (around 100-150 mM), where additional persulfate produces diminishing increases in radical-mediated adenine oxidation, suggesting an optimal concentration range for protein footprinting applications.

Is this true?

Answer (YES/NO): NO